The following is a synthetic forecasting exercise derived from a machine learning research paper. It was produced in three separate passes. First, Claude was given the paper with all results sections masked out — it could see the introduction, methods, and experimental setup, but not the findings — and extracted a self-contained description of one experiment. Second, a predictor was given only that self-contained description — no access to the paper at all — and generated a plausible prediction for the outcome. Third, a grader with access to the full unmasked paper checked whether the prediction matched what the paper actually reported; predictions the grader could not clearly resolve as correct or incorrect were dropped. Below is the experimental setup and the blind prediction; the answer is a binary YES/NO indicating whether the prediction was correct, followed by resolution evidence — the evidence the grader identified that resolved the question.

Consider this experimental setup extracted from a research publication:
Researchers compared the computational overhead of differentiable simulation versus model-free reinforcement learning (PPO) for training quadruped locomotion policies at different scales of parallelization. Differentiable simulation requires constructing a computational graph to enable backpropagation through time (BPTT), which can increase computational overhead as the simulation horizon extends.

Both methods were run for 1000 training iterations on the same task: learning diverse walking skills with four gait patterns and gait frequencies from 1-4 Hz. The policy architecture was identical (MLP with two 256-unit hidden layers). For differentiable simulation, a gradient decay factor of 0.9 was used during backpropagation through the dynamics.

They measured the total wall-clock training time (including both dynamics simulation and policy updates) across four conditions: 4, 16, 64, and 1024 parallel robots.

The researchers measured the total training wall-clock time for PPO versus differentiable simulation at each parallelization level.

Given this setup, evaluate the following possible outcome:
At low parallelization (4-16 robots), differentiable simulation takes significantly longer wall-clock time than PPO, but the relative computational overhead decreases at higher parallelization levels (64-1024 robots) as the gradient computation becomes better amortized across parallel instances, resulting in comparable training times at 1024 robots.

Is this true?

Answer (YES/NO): NO